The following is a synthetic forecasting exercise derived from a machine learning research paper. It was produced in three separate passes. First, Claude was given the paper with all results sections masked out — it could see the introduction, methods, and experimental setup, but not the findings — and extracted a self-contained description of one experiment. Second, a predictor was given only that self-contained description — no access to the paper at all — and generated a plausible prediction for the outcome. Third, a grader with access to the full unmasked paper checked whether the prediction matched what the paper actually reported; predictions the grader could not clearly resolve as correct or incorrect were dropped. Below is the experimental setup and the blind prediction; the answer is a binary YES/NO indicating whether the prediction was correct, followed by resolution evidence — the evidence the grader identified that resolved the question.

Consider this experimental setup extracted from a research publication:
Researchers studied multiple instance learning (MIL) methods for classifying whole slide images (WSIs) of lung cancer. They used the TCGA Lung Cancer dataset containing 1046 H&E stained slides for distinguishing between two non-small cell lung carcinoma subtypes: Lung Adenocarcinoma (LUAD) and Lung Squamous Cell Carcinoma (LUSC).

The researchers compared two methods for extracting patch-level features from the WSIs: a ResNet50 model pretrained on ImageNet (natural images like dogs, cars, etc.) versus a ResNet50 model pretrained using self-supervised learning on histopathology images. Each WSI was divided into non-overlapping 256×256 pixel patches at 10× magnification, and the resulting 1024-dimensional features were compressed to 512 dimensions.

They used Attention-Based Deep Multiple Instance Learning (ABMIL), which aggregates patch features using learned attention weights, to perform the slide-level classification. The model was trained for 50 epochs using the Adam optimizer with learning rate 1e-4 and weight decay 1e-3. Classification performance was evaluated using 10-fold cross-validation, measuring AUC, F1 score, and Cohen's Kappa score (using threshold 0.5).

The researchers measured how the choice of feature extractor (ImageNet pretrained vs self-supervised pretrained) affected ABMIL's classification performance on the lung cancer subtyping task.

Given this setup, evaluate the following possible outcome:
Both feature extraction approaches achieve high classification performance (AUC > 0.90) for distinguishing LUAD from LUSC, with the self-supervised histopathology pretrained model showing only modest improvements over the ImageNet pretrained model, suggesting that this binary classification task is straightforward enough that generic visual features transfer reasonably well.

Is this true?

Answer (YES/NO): YES